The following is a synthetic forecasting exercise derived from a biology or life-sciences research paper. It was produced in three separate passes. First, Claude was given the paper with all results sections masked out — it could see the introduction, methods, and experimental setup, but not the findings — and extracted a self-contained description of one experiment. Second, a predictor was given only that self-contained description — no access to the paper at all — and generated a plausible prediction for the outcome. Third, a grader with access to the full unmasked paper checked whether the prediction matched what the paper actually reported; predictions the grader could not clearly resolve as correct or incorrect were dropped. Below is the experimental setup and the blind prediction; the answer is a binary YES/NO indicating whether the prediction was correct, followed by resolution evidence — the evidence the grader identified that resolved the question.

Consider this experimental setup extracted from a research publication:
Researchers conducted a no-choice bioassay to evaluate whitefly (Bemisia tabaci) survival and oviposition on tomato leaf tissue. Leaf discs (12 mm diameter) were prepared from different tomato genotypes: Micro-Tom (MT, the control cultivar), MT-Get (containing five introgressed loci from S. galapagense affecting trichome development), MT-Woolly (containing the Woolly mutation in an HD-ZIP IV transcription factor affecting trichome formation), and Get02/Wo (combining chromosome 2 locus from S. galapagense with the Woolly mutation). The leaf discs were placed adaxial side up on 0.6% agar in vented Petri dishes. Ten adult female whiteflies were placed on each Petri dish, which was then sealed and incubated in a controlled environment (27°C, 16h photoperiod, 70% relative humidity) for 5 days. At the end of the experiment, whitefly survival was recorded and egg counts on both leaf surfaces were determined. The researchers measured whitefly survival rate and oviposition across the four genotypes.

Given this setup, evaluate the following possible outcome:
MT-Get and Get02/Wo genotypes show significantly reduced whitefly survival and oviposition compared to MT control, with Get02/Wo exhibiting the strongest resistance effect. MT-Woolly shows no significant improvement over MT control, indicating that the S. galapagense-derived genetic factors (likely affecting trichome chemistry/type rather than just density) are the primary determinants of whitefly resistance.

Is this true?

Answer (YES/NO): NO